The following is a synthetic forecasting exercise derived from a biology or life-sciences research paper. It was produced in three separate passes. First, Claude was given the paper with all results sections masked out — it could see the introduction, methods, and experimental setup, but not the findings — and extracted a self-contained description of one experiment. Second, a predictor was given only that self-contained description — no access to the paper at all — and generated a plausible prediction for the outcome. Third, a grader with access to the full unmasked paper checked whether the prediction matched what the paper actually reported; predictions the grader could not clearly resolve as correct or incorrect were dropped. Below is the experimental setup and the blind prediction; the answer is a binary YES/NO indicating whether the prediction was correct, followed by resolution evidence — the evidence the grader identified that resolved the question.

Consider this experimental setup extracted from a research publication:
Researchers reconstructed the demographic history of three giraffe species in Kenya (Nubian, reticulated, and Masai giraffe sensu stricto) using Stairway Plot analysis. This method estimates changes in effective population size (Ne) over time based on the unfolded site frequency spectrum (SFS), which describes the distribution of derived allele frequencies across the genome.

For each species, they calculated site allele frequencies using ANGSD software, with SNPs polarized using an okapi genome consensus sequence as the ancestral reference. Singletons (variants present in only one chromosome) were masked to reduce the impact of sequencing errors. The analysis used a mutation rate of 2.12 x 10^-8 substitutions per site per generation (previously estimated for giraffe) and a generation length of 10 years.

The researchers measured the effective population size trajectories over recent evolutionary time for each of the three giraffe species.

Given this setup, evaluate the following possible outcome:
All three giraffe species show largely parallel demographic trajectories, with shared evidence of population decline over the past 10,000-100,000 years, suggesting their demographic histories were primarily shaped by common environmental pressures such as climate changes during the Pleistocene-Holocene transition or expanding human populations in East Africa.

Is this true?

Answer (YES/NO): NO